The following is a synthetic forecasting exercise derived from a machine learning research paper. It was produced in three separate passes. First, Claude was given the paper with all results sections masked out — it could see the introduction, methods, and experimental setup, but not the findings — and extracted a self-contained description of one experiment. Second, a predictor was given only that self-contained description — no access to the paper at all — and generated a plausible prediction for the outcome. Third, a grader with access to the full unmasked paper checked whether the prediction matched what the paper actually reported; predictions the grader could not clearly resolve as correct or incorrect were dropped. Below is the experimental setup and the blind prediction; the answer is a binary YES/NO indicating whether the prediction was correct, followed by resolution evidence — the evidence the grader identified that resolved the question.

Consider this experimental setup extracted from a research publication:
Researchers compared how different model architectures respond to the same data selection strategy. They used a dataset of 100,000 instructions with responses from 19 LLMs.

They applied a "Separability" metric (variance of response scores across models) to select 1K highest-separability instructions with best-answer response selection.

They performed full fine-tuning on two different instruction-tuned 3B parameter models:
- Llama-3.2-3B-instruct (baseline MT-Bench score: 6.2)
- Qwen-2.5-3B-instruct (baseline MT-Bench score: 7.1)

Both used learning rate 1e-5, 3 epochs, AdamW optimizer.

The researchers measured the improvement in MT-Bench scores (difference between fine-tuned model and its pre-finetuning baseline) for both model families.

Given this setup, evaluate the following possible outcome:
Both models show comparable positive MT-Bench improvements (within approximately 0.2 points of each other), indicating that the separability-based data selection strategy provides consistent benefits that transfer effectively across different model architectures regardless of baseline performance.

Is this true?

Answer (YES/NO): NO